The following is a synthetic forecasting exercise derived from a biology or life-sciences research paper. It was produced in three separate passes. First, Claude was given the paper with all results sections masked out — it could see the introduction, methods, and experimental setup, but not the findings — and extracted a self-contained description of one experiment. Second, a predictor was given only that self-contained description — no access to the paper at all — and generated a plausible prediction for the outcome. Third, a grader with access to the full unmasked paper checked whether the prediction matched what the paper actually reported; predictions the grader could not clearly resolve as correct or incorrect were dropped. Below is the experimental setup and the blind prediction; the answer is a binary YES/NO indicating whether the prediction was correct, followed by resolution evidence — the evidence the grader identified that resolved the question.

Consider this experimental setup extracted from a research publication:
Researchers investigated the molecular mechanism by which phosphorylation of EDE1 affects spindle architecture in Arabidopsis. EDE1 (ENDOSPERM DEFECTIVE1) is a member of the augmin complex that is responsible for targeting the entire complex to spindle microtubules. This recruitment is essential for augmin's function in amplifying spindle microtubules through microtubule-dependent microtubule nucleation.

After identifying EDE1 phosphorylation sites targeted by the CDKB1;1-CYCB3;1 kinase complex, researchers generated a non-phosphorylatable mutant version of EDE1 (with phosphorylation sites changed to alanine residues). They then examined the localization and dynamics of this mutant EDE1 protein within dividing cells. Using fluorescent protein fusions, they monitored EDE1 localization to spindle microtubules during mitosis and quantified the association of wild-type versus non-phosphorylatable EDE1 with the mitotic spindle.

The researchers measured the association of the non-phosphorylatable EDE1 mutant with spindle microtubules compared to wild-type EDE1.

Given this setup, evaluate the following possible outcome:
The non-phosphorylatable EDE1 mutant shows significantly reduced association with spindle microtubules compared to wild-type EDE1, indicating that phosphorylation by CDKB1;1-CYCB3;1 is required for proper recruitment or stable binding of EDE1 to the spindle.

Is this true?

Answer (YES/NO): YES